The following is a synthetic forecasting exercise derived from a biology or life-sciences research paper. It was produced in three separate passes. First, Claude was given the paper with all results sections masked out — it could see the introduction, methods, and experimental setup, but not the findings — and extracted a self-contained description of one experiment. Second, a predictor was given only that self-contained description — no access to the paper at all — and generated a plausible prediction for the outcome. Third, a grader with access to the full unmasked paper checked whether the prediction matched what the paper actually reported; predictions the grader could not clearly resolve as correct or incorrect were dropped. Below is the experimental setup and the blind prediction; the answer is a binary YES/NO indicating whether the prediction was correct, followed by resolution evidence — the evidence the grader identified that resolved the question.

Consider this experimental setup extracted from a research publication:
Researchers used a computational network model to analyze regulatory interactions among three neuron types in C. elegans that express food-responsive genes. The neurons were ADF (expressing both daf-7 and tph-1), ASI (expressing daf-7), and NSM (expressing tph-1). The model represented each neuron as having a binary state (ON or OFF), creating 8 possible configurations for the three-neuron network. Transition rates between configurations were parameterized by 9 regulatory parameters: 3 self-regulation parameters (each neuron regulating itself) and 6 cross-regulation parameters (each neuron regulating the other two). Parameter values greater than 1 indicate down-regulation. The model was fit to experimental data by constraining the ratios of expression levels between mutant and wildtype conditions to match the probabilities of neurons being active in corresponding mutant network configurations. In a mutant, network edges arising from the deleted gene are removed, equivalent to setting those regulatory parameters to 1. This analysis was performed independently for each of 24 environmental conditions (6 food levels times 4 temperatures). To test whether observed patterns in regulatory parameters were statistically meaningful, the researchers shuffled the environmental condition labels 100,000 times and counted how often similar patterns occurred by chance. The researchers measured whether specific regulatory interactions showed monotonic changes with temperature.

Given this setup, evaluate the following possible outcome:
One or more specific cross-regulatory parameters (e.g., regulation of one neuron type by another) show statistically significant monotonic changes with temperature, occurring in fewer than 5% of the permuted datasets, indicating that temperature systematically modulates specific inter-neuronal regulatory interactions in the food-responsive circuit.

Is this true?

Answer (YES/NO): YES